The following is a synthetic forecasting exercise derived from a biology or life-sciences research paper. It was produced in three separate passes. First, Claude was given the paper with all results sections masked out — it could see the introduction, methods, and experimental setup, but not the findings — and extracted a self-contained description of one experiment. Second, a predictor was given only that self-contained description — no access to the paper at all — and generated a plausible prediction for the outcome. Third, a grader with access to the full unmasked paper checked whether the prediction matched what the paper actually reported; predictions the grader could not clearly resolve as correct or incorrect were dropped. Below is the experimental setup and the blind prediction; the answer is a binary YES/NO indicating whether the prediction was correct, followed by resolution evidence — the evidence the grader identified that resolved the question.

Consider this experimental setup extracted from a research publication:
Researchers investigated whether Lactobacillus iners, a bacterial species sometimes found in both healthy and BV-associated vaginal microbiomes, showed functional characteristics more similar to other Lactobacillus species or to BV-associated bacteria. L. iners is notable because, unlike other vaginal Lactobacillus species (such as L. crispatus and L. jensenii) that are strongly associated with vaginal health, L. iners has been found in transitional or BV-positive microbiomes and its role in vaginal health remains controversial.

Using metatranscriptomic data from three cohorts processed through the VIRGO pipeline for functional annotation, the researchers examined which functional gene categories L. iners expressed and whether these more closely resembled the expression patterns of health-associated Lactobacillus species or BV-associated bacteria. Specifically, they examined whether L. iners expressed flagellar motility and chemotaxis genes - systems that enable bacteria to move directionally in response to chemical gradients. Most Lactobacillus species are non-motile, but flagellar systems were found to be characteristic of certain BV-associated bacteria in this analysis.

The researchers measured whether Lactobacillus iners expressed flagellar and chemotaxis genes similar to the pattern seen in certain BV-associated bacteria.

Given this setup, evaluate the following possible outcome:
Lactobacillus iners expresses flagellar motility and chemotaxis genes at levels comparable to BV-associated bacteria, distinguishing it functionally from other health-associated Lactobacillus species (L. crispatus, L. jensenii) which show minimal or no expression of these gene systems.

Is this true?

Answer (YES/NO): YES